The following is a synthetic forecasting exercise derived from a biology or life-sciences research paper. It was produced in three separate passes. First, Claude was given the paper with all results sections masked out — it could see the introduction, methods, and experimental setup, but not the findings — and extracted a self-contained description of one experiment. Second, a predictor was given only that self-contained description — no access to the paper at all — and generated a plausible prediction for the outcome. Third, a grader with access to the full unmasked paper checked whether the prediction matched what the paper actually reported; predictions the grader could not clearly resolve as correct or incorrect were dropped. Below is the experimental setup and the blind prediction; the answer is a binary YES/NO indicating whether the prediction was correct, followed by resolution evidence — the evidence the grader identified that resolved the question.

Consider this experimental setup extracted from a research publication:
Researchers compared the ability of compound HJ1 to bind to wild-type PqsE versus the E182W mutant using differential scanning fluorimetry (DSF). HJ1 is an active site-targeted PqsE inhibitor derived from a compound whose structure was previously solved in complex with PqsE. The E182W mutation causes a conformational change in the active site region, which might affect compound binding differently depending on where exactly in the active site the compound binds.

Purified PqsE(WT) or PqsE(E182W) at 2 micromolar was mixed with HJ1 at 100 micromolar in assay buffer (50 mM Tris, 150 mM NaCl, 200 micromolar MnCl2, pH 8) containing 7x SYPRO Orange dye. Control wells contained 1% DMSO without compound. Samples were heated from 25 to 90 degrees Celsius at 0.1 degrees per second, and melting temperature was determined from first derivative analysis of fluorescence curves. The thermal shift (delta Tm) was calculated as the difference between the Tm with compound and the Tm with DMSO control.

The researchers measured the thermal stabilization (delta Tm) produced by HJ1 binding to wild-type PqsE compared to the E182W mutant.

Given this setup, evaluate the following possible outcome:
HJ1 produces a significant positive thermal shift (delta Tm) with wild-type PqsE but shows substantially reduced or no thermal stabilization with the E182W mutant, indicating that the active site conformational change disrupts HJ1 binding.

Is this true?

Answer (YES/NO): YES